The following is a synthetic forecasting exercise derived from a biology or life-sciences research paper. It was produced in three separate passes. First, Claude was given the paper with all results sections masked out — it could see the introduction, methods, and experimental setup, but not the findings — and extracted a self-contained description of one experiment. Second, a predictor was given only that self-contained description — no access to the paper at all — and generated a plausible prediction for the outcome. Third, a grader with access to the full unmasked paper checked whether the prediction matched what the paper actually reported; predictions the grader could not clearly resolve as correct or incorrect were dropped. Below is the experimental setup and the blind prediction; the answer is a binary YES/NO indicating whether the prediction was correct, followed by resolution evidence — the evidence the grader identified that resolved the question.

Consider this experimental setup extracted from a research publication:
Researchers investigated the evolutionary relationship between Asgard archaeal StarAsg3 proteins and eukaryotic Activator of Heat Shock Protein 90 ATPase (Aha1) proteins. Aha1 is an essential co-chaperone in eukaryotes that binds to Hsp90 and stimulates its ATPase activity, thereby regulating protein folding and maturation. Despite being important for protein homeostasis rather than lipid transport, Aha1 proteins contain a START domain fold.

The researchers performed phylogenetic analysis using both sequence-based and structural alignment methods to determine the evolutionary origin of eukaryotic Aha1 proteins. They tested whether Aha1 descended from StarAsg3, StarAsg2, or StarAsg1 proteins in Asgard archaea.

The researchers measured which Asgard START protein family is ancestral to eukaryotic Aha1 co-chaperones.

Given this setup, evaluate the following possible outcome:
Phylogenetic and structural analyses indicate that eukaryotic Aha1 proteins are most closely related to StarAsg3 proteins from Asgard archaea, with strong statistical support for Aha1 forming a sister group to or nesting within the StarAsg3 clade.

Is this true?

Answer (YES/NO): YES